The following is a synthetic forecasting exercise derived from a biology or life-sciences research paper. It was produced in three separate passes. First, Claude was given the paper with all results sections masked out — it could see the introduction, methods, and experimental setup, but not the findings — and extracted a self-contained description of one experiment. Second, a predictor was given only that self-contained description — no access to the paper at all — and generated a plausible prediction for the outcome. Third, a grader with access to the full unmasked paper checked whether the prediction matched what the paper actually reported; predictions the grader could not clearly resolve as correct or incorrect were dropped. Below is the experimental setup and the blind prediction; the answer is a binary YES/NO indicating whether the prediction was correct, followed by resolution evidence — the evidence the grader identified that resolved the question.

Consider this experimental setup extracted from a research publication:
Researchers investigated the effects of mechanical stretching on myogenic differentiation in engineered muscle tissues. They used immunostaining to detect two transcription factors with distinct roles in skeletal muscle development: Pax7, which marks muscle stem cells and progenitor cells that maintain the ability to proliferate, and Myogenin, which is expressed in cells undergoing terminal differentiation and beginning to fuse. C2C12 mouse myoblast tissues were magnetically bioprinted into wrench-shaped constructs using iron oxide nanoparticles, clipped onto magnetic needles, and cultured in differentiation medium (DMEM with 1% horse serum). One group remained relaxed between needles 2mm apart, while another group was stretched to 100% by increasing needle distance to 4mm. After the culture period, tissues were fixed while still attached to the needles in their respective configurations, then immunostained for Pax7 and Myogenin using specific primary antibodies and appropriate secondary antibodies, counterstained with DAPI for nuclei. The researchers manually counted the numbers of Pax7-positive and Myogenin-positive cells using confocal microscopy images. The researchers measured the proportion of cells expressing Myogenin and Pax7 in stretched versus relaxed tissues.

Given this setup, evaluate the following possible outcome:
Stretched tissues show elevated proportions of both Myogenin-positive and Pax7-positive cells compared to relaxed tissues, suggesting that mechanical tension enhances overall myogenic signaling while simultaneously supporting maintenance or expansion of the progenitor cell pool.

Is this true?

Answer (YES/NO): YES